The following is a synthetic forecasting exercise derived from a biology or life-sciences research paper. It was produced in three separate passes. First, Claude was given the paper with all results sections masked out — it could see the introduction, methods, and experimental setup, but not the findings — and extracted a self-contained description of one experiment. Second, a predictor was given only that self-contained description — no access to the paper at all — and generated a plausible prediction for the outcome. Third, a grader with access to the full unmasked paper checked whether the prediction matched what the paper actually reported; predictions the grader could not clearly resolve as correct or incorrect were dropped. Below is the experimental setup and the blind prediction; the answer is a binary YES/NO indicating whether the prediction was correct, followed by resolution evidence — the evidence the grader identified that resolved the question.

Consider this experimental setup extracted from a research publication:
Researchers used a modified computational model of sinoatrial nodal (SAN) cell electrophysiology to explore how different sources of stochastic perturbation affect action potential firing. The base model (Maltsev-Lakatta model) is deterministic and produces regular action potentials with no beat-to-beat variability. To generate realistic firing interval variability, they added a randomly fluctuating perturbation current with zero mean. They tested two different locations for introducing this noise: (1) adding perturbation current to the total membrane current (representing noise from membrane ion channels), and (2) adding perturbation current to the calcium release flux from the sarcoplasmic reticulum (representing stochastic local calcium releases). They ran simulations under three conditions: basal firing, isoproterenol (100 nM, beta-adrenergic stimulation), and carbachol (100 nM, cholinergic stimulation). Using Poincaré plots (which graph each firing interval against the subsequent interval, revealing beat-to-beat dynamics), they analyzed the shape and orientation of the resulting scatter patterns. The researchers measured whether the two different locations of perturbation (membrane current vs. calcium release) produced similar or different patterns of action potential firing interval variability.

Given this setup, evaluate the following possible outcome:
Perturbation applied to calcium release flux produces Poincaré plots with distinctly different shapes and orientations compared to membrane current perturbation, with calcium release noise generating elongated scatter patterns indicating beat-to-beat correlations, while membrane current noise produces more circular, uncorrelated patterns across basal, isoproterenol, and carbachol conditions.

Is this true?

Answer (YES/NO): NO